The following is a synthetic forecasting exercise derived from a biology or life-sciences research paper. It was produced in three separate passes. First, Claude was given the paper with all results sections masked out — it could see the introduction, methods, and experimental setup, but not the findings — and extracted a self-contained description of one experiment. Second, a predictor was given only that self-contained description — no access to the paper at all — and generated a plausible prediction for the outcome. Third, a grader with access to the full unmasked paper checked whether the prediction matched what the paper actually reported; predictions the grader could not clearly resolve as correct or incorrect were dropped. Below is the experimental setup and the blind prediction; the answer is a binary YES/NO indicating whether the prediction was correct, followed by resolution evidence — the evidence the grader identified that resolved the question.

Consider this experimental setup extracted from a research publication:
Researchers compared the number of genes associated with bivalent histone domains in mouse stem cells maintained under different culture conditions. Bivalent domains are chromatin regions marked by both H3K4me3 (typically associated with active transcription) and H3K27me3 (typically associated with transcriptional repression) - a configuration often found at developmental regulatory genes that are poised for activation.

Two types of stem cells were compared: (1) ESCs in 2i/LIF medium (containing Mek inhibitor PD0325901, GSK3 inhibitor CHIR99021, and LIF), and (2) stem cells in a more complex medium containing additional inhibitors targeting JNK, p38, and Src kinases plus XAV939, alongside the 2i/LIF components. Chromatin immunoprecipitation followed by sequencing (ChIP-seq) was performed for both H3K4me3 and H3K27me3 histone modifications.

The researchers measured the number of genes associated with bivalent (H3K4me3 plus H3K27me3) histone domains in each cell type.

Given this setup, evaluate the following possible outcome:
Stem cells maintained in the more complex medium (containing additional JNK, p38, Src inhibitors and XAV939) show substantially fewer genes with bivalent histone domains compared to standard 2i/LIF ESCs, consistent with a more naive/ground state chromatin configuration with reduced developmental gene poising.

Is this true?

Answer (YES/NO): NO